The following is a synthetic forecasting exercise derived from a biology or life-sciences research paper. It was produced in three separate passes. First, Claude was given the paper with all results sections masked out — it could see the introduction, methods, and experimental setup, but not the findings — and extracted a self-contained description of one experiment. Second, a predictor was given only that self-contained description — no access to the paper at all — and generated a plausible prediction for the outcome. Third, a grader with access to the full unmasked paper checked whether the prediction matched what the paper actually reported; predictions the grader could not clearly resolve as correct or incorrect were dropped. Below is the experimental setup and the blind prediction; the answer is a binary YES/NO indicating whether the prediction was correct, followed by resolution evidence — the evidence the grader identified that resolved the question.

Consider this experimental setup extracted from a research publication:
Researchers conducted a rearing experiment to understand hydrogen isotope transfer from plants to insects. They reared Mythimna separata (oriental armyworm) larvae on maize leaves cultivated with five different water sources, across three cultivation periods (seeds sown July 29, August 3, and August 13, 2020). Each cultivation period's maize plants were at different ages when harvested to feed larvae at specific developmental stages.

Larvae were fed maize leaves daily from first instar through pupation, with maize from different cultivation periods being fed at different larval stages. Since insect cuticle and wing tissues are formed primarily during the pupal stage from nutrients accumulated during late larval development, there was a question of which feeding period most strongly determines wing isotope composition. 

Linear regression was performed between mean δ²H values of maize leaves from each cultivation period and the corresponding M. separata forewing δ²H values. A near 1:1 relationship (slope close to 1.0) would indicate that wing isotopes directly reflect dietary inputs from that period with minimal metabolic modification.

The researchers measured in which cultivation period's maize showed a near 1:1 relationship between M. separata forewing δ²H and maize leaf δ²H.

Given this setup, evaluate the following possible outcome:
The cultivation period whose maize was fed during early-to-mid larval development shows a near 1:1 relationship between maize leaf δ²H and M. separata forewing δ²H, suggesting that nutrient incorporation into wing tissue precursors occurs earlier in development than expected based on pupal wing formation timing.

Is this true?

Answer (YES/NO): NO